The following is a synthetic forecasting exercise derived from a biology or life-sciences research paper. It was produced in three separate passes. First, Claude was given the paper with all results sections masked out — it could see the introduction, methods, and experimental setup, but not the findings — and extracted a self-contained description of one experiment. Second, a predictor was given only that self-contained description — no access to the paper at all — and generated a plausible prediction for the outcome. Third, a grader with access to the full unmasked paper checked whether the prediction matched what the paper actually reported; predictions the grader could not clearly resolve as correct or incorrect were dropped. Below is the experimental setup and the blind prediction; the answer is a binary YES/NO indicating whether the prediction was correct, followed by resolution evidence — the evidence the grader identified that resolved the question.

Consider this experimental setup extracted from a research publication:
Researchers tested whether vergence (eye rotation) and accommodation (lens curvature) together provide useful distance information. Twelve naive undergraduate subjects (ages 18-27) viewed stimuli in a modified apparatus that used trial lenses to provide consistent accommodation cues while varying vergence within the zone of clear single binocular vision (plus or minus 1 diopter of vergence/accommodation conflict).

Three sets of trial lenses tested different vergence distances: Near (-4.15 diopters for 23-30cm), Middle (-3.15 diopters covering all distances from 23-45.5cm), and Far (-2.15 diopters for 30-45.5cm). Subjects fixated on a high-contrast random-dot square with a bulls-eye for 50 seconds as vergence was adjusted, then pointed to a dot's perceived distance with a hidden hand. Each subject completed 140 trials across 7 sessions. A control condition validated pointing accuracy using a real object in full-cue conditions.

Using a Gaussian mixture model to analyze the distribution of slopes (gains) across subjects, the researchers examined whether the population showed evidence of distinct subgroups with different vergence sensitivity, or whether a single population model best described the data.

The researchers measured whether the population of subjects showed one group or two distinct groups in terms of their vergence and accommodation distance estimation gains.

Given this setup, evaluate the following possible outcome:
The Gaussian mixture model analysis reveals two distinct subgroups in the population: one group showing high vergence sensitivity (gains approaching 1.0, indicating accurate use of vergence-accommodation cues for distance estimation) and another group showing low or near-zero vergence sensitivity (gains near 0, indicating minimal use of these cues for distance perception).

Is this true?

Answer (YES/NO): NO